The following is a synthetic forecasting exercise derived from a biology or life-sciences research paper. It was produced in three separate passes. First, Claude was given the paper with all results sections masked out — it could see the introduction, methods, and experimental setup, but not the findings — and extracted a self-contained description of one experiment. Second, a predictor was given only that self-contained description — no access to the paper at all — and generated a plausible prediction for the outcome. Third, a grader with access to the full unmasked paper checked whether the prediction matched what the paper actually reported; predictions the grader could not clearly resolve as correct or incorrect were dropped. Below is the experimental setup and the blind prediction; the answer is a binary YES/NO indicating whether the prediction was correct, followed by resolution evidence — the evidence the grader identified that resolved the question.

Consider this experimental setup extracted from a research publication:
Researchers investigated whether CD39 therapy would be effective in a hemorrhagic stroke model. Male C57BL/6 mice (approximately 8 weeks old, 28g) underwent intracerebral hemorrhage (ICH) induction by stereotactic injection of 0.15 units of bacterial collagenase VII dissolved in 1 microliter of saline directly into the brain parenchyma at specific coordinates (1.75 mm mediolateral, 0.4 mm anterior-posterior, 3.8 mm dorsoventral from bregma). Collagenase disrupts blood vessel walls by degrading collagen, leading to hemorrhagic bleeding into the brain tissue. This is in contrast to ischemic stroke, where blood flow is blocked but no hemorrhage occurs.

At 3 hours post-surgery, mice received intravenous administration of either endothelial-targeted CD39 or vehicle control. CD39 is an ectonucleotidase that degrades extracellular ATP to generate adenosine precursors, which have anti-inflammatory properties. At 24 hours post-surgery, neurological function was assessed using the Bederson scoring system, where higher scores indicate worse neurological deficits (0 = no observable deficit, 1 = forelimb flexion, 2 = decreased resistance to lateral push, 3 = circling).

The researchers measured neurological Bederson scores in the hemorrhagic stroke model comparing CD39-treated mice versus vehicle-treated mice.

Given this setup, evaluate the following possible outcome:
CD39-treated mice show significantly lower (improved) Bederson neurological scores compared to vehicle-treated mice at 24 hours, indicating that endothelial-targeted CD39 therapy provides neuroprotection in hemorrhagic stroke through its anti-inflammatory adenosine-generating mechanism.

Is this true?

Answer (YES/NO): NO